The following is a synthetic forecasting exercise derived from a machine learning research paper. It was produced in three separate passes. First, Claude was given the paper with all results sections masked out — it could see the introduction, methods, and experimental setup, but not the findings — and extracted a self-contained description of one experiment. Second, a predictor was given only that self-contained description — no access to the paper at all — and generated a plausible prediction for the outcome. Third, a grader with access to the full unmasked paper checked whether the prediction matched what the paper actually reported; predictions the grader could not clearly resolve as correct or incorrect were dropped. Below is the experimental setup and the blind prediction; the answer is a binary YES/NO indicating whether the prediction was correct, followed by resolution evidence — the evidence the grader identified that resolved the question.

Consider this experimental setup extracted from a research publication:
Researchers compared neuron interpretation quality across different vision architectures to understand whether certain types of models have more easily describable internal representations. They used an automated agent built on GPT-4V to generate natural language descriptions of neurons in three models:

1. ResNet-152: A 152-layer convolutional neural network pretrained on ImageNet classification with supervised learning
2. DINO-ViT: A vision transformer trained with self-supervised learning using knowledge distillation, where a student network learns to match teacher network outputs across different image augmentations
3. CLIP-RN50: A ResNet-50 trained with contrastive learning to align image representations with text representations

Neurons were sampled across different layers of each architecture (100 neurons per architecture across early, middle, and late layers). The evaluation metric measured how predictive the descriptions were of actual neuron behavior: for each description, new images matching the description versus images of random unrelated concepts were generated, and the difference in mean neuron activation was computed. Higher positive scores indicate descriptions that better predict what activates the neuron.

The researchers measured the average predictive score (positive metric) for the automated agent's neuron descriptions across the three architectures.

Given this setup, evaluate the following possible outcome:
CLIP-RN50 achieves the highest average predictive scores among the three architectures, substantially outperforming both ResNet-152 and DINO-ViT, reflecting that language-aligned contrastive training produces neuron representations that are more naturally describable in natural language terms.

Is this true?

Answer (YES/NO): NO